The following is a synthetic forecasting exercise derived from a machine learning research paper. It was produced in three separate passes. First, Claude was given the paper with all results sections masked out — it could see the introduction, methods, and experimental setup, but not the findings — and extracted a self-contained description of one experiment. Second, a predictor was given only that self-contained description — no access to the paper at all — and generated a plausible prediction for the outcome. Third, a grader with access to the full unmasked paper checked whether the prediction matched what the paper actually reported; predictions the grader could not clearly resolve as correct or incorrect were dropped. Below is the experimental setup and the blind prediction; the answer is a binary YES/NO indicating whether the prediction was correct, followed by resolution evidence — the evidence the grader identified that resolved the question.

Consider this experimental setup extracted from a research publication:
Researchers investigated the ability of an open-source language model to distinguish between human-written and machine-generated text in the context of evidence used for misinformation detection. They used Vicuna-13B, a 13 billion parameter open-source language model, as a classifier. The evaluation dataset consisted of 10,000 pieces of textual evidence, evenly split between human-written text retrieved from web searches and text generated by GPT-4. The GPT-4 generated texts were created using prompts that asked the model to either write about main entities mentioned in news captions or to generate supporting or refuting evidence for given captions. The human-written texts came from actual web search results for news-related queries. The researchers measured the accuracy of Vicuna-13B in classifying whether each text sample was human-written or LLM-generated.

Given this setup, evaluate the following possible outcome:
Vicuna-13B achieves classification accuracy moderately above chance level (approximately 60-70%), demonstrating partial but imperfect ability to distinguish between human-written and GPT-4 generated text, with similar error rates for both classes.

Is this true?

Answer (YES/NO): NO